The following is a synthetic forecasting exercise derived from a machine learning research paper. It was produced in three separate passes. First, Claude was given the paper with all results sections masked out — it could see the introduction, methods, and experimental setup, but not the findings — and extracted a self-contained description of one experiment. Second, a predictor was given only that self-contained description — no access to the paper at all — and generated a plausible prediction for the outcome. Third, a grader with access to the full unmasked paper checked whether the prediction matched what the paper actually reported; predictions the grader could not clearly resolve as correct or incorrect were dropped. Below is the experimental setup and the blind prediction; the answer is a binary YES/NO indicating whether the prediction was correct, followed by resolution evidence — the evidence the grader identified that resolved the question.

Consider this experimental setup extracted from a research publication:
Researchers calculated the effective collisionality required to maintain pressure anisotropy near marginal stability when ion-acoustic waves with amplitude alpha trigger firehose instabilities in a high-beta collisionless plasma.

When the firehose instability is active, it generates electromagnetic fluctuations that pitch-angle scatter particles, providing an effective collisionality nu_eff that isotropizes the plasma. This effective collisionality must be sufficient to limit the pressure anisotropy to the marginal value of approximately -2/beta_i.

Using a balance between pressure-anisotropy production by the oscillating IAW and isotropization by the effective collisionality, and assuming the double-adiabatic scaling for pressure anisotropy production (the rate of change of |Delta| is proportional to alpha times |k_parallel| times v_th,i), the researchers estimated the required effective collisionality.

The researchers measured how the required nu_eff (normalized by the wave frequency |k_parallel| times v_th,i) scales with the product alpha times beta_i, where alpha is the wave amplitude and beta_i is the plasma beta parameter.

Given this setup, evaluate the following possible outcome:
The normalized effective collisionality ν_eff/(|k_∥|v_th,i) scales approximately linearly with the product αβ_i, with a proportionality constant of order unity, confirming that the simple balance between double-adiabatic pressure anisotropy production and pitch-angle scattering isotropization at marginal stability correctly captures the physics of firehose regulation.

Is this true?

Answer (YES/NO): YES